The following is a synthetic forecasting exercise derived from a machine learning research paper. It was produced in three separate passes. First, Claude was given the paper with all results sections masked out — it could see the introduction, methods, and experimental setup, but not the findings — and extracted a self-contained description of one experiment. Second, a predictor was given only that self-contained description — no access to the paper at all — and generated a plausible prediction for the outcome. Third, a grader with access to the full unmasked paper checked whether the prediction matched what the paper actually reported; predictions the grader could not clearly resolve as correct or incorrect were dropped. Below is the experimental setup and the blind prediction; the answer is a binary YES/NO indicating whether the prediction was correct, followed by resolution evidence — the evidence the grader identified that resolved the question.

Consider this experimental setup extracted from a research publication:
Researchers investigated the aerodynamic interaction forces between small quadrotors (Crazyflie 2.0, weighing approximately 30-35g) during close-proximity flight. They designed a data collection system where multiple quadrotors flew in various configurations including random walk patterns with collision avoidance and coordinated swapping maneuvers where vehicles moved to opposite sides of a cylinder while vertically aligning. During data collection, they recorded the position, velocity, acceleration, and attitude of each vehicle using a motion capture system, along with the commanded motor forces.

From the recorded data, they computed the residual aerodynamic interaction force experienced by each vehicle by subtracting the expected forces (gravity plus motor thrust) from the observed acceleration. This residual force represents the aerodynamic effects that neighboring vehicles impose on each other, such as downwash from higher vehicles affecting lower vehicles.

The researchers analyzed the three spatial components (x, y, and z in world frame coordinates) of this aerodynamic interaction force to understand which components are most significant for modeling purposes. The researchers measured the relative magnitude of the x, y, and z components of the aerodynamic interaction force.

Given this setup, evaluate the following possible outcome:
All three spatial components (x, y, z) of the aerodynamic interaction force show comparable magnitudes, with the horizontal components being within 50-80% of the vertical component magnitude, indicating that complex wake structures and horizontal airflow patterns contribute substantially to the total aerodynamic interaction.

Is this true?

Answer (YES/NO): NO